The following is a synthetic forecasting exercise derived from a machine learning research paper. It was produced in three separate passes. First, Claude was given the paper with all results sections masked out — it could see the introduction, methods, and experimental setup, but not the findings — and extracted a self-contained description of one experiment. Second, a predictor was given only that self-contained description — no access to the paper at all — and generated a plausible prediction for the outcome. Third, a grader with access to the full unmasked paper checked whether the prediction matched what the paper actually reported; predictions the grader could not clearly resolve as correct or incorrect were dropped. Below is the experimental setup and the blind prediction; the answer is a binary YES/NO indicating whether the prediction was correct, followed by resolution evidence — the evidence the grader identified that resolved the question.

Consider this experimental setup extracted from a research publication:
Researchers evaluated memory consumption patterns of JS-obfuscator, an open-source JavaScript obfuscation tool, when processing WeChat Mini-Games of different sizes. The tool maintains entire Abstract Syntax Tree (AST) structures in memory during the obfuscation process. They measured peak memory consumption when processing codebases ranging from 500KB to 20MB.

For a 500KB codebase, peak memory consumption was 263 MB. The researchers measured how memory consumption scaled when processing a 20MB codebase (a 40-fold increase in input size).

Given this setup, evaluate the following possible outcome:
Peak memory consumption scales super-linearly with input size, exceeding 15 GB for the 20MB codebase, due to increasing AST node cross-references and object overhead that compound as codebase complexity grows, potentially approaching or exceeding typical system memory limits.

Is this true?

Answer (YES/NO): YES